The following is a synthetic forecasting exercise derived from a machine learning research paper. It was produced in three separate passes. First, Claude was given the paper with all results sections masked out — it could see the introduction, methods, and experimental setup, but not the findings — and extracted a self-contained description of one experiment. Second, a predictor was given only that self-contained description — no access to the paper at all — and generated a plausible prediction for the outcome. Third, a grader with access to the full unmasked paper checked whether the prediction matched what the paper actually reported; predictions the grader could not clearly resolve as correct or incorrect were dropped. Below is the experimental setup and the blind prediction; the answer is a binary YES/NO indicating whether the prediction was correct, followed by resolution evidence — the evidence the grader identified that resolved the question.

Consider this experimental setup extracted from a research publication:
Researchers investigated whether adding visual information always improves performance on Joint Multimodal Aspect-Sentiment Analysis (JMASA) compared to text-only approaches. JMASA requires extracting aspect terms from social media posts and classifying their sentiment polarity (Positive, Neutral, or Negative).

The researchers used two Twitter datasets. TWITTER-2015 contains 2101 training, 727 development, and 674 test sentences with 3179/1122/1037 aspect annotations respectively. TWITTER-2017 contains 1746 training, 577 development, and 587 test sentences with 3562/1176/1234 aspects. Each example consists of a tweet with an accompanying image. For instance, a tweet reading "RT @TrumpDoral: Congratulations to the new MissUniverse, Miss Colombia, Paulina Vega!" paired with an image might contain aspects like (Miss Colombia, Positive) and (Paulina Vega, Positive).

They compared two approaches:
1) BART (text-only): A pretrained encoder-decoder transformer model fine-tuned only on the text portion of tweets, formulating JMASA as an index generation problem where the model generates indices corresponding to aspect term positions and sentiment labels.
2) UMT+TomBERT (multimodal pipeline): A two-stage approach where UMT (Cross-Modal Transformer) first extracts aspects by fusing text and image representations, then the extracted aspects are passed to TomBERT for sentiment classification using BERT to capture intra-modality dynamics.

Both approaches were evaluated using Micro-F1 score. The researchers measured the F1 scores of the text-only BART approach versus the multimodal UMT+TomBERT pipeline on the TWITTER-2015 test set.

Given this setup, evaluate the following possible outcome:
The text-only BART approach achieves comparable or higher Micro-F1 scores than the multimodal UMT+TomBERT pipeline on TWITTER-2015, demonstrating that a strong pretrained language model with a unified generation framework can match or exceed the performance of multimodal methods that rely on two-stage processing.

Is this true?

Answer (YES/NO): YES